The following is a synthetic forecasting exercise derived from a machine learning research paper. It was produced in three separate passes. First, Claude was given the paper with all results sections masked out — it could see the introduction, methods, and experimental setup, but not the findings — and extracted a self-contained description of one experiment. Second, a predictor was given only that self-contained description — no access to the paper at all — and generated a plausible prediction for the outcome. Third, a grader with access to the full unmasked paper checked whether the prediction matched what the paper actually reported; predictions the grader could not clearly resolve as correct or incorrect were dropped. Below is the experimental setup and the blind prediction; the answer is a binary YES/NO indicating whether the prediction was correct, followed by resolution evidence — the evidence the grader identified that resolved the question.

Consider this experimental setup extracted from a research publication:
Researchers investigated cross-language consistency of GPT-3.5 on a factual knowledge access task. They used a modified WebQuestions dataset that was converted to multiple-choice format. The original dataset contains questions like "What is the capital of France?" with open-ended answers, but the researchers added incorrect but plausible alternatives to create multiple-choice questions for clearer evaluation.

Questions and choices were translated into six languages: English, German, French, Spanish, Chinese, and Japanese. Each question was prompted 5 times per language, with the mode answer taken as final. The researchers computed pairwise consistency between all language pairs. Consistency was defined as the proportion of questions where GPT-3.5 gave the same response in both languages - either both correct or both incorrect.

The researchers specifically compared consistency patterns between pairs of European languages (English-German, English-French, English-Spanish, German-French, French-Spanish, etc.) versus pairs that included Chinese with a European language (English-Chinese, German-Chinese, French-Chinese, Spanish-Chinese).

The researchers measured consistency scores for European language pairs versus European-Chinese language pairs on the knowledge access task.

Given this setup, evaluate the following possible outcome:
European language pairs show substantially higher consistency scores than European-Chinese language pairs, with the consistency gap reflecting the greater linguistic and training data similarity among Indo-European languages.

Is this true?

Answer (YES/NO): YES